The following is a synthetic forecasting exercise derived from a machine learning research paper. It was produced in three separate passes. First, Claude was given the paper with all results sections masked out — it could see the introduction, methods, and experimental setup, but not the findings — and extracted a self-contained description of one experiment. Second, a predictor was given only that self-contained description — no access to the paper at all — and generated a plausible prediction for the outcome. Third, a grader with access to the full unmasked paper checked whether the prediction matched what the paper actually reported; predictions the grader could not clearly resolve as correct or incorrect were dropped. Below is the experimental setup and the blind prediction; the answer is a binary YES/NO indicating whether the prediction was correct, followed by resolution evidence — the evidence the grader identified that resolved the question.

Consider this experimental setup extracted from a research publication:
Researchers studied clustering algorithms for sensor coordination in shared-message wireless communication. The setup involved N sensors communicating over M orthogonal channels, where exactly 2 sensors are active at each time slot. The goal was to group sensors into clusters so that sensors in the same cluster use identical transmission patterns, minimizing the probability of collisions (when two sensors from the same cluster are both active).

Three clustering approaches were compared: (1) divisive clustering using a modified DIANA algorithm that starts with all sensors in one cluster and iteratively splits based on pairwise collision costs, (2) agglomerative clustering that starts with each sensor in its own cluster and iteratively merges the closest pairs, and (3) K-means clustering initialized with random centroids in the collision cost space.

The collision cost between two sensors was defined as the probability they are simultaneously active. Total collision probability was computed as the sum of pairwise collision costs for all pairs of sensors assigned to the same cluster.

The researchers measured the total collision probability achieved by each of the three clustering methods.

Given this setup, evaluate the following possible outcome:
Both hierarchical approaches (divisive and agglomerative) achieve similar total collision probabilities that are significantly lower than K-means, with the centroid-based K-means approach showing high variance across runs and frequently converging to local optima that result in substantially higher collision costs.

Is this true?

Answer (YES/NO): NO